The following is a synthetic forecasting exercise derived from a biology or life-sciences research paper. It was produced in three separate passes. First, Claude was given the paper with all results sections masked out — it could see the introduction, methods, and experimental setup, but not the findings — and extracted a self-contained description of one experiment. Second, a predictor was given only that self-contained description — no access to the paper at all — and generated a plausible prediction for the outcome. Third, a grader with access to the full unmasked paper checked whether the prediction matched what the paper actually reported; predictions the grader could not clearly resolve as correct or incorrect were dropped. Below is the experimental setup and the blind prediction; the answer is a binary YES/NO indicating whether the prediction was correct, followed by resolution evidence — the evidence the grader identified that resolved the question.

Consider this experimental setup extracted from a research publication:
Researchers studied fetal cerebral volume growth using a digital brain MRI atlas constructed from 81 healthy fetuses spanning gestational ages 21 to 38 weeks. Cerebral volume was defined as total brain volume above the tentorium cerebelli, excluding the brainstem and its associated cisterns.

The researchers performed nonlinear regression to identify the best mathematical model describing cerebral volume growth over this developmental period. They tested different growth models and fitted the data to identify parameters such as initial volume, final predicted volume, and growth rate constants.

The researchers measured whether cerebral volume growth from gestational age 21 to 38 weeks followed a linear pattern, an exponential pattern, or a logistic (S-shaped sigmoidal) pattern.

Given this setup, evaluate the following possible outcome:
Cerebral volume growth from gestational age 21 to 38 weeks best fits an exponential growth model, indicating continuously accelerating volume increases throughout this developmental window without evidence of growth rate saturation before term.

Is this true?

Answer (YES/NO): NO